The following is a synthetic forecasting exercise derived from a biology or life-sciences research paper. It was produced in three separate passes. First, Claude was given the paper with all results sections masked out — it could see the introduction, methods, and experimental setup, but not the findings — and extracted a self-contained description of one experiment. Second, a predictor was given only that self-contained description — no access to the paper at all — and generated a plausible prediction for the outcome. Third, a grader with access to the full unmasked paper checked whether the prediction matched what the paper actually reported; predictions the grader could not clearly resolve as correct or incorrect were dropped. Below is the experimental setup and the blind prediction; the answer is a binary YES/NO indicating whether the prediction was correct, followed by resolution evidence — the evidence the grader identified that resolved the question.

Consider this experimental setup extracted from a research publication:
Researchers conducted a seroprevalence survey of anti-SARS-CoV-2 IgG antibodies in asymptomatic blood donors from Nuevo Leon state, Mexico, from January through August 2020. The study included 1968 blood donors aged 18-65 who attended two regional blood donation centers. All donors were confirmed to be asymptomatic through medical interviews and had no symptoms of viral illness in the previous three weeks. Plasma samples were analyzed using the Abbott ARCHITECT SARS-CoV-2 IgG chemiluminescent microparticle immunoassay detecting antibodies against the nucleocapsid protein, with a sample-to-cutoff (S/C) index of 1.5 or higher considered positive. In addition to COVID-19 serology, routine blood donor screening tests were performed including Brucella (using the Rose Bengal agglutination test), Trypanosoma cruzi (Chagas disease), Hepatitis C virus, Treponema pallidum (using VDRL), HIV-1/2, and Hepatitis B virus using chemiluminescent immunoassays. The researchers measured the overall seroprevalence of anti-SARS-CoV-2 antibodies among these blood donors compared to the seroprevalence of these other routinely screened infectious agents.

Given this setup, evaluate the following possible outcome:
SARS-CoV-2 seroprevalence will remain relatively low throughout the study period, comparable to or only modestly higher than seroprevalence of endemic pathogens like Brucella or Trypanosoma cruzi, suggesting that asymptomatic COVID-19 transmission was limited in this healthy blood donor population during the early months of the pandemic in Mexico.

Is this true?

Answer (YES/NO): NO